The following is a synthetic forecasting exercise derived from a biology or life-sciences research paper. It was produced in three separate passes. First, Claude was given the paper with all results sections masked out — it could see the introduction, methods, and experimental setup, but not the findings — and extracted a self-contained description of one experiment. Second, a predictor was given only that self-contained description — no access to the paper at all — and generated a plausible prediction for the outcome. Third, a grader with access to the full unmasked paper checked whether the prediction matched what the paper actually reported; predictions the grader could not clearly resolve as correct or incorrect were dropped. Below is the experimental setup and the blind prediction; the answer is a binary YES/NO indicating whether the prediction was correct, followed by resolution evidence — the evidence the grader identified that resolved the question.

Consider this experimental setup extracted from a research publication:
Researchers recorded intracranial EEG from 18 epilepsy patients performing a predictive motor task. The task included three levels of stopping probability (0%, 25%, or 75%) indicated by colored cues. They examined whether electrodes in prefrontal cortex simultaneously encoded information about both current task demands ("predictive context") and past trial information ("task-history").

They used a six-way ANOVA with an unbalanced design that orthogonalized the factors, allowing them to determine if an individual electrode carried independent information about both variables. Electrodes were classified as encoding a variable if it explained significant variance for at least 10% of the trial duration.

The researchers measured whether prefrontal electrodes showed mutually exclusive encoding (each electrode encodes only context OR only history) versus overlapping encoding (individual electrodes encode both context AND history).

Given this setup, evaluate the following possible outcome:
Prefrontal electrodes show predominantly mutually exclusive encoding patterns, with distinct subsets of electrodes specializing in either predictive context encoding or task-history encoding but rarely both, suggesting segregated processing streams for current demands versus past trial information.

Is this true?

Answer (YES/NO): NO